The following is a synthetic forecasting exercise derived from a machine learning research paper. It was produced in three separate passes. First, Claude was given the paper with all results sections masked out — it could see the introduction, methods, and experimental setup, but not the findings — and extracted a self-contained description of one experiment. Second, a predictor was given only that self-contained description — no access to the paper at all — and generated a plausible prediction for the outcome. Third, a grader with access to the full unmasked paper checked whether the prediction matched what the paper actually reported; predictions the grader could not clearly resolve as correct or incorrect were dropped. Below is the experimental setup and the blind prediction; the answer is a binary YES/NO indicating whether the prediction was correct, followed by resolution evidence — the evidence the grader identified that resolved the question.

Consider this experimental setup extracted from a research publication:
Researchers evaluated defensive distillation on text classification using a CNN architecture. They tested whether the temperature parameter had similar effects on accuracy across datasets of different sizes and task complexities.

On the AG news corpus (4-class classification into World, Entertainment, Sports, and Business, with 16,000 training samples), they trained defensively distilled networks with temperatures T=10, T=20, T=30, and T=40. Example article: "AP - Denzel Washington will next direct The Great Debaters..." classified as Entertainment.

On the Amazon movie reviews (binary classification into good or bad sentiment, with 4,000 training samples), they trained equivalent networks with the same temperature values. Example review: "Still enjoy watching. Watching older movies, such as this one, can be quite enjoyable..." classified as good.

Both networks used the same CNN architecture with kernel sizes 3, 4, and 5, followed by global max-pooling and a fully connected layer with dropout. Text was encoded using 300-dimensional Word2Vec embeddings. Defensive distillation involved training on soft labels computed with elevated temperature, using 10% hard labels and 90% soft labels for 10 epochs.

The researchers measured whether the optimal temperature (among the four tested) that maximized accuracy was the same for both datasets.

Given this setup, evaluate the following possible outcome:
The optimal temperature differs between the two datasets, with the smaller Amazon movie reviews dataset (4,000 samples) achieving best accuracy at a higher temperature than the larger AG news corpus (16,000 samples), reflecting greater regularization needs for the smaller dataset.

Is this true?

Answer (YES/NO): NO